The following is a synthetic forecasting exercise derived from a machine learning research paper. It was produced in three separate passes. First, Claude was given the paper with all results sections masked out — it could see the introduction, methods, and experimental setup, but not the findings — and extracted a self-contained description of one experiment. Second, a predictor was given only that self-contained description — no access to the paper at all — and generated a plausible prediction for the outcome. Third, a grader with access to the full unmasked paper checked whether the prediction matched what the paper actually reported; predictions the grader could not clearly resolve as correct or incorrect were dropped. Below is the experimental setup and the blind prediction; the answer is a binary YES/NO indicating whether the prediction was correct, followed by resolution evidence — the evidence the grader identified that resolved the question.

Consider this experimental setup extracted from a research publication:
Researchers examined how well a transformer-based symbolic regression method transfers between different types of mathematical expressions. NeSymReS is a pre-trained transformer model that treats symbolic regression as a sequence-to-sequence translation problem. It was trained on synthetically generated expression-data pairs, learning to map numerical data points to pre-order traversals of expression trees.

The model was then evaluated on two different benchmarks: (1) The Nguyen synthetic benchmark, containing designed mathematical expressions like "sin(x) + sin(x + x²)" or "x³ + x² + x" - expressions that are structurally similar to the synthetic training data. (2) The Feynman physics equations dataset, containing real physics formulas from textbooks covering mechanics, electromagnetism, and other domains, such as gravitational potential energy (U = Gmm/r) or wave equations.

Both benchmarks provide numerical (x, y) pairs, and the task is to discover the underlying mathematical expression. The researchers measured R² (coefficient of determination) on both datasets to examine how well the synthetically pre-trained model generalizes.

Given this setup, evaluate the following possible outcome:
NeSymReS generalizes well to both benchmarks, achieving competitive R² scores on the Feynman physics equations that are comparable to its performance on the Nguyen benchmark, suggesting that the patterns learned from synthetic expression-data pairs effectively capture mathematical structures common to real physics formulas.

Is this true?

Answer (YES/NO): NO